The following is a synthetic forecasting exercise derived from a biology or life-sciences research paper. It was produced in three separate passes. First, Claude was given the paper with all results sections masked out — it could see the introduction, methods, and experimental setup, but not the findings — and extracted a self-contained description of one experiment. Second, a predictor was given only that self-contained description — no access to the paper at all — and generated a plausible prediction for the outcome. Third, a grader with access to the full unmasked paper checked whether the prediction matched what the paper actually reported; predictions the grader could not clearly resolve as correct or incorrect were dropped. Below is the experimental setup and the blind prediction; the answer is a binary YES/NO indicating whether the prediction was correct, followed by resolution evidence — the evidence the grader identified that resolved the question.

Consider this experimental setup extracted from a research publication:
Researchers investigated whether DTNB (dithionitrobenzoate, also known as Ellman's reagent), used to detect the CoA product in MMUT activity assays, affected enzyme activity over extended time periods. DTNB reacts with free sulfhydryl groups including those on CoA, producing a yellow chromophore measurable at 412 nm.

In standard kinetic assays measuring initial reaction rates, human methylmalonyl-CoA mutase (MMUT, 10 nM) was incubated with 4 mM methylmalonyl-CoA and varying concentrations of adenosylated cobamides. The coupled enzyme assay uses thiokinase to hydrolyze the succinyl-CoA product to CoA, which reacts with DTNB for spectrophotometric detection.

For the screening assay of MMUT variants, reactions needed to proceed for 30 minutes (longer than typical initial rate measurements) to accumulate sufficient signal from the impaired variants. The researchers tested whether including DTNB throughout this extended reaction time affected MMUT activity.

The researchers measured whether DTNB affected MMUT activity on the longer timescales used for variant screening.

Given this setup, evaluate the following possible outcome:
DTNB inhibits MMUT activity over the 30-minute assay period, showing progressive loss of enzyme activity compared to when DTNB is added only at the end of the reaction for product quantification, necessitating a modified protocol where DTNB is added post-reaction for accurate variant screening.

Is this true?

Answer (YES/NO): YES